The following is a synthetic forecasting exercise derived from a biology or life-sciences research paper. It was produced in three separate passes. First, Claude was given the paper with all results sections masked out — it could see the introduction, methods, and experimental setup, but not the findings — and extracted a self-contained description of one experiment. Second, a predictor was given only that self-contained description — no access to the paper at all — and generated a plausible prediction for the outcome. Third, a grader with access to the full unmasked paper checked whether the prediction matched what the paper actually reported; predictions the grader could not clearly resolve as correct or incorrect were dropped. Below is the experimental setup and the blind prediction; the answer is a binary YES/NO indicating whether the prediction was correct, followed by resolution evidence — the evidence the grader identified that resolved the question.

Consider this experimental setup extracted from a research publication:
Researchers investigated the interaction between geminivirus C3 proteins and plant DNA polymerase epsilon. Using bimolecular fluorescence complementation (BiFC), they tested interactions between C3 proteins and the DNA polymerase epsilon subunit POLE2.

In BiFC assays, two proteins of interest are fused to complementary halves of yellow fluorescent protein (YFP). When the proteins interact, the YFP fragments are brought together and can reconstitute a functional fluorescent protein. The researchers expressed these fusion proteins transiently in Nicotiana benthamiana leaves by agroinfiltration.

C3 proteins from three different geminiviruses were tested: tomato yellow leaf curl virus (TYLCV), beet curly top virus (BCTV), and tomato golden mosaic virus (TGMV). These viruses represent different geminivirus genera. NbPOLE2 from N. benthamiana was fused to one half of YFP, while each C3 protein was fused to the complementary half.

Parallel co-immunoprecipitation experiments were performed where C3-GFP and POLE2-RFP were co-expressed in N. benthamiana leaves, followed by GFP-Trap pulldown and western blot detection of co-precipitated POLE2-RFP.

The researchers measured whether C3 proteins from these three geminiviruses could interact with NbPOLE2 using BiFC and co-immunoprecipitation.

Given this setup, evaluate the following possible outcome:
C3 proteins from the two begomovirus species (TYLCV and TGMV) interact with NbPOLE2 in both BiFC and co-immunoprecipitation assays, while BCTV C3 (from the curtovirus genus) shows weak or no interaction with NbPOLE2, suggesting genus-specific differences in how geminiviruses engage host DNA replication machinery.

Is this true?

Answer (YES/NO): NO